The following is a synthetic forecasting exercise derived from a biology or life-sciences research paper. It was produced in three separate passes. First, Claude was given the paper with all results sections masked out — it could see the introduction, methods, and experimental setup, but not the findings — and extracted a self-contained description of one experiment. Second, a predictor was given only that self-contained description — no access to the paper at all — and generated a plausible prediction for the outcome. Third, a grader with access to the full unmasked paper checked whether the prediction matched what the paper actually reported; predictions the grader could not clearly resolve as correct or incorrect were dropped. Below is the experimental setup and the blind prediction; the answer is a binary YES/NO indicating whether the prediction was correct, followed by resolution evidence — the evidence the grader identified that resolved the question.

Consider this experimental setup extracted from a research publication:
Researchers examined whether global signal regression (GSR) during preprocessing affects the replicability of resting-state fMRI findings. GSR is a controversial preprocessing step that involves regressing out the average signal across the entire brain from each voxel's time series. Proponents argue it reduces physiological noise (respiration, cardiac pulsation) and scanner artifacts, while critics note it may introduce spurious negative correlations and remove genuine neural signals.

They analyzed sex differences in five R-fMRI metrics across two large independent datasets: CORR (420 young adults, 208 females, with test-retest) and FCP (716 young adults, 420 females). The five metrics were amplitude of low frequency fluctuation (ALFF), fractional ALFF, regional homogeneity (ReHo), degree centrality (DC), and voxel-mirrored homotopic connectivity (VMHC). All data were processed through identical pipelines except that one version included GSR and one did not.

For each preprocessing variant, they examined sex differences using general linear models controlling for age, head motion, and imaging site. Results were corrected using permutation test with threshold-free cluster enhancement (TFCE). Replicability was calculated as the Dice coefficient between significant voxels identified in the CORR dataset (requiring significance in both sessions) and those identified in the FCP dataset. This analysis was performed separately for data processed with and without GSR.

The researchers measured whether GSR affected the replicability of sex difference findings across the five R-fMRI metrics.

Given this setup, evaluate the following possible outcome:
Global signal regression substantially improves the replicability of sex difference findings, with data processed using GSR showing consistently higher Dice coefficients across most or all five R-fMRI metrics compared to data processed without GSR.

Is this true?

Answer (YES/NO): NO